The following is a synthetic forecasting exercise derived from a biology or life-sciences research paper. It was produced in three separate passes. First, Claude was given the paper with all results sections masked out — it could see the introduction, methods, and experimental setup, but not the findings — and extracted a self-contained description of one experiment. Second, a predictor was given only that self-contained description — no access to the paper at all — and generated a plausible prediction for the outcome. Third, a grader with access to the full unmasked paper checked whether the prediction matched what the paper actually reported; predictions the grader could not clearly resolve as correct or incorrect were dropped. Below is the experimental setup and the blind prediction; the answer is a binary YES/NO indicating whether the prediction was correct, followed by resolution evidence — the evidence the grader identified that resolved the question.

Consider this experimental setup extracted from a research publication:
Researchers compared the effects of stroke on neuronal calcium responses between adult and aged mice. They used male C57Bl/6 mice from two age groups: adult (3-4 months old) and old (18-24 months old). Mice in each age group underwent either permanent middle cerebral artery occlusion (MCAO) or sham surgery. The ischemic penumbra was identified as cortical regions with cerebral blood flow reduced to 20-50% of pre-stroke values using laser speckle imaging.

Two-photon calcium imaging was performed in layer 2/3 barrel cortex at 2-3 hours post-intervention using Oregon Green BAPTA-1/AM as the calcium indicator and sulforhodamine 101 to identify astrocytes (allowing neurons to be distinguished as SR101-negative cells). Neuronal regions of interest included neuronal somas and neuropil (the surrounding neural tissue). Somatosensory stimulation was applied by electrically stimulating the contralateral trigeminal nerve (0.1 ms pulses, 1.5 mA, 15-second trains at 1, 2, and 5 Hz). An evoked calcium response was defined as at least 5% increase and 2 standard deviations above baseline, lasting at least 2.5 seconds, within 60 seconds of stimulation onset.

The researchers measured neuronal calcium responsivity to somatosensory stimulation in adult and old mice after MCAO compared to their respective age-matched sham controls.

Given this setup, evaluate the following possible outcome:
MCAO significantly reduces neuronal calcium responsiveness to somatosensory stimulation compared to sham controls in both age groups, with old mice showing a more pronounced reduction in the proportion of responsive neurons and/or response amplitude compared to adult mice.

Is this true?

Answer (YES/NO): NO